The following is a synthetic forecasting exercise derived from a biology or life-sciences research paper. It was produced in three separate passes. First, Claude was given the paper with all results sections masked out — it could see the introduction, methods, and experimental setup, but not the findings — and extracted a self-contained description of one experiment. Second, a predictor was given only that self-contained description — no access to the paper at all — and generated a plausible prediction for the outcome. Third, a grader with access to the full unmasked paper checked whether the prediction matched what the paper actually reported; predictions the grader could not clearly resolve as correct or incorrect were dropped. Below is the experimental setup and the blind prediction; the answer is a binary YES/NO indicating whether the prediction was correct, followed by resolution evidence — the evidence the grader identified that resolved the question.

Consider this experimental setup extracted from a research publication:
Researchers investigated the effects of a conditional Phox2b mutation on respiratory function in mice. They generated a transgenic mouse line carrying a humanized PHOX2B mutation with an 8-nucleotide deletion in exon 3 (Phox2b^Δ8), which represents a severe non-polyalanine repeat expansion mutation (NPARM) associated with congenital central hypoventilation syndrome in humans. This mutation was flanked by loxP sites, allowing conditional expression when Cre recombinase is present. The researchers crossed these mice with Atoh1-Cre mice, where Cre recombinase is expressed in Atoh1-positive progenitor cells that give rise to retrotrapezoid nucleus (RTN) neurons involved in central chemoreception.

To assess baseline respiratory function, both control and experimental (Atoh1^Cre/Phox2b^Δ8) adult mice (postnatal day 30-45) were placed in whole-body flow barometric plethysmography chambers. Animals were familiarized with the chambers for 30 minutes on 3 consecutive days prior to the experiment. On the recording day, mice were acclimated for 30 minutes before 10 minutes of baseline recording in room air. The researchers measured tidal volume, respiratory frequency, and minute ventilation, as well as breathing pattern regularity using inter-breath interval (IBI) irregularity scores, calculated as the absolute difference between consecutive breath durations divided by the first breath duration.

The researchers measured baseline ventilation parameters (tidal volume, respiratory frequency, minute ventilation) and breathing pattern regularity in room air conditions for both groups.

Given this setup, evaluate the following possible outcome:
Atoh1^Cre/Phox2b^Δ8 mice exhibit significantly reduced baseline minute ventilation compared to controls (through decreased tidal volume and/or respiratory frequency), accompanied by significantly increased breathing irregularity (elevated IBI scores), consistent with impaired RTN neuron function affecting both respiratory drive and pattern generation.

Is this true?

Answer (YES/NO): NO